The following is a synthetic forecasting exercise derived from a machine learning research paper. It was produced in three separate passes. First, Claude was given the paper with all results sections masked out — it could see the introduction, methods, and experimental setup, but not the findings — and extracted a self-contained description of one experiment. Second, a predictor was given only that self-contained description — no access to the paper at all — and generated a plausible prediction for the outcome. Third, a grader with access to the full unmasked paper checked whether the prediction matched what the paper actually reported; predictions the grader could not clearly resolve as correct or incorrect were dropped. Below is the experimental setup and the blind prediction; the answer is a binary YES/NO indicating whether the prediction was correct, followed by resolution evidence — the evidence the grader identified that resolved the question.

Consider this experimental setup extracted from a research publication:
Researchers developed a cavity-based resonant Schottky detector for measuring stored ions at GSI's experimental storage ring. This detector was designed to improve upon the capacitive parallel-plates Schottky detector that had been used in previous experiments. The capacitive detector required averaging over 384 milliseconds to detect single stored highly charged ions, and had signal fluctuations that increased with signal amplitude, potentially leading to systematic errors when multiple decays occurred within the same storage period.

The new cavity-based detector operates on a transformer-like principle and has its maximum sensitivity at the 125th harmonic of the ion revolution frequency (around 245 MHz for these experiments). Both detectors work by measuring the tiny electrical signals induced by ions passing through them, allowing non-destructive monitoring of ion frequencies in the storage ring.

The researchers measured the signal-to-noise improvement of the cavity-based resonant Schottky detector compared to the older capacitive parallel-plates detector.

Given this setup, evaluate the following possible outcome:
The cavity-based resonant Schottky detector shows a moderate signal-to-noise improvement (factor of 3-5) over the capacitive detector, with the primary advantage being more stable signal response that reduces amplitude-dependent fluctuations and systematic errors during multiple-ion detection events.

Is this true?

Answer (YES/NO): NO